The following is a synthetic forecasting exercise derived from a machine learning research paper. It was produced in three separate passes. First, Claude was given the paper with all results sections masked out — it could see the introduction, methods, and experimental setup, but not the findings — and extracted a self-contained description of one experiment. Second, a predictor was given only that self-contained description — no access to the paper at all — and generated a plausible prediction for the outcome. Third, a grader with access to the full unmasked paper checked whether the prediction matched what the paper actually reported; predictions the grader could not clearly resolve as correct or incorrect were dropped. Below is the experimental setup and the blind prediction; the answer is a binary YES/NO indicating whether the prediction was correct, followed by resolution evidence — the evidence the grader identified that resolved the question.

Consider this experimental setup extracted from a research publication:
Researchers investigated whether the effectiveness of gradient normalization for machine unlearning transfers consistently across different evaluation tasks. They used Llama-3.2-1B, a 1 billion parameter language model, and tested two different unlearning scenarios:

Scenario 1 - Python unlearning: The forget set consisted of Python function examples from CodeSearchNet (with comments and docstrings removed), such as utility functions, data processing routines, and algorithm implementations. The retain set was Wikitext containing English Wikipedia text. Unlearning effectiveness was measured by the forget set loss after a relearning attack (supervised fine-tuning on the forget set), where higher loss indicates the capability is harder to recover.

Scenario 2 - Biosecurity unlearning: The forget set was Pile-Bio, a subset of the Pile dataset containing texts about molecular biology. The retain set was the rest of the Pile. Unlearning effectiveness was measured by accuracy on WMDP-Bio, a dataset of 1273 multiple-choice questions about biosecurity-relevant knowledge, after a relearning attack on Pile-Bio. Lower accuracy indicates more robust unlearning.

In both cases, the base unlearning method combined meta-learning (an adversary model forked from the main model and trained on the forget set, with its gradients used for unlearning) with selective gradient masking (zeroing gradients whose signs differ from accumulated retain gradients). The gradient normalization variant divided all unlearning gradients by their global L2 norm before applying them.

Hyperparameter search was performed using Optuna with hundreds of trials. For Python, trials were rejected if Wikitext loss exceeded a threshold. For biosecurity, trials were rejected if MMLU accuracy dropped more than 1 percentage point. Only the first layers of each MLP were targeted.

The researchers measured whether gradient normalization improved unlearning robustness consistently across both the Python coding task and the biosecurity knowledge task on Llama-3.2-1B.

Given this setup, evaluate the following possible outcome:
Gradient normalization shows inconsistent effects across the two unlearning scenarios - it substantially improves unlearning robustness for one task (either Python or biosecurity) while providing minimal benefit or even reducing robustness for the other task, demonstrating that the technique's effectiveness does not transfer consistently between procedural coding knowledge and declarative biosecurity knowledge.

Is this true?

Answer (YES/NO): YES